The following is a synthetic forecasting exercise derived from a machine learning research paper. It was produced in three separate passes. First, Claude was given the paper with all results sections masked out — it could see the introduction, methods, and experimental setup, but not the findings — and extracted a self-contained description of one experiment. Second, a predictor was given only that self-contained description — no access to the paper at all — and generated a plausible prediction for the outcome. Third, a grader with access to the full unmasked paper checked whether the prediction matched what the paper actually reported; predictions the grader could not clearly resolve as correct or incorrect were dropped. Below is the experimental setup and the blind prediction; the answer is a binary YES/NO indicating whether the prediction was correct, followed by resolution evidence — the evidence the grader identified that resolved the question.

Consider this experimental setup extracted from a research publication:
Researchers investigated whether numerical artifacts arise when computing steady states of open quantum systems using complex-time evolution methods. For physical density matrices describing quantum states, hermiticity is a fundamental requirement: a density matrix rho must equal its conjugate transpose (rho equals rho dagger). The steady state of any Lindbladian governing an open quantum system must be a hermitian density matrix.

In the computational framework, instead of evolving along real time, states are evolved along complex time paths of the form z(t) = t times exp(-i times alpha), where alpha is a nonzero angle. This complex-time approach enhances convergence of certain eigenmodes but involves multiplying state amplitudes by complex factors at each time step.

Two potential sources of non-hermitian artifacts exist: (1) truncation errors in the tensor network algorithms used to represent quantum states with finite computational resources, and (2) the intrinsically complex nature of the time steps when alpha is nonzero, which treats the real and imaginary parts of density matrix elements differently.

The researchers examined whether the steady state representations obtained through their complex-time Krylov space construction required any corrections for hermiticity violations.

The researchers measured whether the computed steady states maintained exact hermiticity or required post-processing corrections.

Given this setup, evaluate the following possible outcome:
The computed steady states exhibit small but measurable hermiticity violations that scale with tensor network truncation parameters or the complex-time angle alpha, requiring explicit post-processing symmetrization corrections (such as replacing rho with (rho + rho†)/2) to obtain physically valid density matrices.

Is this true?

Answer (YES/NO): YES